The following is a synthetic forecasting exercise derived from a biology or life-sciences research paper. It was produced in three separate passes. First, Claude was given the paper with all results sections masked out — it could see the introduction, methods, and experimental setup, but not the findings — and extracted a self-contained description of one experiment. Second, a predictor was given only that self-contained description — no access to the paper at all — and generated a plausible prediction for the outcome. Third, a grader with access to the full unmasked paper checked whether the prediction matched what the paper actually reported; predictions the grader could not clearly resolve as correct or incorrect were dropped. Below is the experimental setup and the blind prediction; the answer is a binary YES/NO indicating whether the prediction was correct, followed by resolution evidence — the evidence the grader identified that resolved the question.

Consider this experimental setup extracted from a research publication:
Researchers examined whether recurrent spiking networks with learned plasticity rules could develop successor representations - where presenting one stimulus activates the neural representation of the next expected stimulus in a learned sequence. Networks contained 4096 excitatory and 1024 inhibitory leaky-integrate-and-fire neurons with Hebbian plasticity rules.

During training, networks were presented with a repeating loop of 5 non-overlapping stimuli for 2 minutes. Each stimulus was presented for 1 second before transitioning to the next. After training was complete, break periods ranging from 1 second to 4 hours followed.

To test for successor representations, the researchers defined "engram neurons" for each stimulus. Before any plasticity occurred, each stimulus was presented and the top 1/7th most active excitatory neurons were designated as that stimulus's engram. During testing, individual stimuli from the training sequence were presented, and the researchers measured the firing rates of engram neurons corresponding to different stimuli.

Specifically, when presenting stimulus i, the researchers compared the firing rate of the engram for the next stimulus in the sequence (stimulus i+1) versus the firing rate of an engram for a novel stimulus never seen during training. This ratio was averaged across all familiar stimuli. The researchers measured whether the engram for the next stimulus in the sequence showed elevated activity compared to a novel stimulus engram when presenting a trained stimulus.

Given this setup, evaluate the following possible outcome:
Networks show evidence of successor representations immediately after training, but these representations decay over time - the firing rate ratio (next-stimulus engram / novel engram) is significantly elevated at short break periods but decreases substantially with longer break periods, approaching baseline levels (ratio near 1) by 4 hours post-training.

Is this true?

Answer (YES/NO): YES